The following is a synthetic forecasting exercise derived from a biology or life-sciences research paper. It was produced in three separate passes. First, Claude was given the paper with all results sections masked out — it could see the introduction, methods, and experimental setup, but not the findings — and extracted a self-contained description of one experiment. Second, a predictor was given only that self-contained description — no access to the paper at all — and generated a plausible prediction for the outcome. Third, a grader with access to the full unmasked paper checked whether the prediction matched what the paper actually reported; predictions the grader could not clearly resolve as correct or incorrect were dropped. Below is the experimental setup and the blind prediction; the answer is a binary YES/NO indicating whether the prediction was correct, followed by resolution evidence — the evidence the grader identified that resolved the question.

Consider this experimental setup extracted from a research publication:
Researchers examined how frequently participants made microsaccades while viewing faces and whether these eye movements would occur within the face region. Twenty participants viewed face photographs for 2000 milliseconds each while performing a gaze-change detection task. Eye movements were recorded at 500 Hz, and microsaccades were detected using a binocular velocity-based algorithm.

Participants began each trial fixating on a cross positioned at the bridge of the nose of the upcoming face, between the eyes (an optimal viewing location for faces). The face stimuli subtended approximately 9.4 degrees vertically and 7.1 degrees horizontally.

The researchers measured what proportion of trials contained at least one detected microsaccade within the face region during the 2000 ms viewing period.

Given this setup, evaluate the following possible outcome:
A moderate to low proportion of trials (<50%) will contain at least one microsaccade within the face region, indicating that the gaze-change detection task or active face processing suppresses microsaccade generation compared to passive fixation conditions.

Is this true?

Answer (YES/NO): NO